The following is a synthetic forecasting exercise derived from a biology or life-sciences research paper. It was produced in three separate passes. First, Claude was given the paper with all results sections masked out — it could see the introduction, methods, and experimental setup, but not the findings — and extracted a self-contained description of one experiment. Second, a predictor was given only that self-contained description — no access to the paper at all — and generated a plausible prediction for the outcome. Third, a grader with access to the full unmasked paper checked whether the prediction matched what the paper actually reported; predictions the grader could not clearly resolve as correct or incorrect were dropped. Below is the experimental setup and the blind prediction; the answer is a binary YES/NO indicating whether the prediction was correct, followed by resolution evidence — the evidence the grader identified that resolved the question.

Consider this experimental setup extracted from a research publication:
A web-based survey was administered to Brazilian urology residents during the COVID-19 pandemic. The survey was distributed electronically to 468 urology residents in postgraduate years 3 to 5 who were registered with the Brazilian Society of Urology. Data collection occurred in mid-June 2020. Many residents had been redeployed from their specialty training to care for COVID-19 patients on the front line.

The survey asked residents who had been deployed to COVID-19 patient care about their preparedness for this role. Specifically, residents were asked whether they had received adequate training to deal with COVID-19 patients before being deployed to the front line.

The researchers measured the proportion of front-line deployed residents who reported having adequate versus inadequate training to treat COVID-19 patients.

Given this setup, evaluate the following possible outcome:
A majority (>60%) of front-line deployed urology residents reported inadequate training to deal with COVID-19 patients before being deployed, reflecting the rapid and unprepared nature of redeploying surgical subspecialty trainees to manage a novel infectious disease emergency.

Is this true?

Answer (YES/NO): YES